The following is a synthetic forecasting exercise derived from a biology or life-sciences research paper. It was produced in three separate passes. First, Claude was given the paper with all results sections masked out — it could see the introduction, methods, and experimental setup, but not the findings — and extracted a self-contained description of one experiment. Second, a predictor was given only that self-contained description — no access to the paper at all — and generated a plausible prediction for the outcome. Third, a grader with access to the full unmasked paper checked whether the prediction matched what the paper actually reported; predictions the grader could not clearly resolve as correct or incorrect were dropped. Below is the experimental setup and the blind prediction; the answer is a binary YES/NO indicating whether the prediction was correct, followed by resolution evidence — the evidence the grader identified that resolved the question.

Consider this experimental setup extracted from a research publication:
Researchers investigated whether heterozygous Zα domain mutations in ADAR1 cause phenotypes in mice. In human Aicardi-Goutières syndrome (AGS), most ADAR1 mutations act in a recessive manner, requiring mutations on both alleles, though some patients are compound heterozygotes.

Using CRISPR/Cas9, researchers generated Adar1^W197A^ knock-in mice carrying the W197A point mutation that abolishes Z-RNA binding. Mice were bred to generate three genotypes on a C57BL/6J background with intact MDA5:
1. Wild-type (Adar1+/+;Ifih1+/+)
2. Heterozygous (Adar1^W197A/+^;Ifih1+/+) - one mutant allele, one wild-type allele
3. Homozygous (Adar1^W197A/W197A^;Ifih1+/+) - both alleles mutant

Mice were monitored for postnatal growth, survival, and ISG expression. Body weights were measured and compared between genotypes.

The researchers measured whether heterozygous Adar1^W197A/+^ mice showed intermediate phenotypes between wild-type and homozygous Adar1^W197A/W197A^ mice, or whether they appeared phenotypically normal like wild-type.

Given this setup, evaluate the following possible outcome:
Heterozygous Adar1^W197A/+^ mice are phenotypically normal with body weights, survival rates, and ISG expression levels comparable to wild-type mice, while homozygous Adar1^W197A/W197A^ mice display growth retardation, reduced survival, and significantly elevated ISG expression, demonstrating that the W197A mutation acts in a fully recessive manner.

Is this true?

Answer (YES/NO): YES